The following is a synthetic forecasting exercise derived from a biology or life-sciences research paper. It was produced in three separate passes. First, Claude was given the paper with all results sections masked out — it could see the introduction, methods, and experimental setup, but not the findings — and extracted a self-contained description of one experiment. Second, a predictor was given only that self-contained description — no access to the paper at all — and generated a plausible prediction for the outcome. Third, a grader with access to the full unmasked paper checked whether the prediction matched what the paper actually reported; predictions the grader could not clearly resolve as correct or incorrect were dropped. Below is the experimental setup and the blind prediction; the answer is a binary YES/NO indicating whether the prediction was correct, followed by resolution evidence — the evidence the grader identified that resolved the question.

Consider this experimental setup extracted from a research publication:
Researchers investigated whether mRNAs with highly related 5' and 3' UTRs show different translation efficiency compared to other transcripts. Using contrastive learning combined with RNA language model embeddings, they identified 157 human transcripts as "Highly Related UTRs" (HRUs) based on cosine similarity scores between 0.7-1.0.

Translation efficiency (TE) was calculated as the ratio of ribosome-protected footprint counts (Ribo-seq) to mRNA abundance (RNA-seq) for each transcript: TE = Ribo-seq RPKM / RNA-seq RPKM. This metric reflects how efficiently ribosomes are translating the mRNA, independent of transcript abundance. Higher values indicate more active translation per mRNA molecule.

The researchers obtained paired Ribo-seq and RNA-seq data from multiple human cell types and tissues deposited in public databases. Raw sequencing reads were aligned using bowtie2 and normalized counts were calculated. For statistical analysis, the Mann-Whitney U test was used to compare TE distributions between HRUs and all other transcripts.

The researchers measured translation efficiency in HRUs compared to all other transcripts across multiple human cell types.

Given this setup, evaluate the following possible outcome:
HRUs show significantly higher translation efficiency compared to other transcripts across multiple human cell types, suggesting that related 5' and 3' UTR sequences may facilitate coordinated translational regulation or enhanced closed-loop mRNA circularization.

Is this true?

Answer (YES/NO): NO